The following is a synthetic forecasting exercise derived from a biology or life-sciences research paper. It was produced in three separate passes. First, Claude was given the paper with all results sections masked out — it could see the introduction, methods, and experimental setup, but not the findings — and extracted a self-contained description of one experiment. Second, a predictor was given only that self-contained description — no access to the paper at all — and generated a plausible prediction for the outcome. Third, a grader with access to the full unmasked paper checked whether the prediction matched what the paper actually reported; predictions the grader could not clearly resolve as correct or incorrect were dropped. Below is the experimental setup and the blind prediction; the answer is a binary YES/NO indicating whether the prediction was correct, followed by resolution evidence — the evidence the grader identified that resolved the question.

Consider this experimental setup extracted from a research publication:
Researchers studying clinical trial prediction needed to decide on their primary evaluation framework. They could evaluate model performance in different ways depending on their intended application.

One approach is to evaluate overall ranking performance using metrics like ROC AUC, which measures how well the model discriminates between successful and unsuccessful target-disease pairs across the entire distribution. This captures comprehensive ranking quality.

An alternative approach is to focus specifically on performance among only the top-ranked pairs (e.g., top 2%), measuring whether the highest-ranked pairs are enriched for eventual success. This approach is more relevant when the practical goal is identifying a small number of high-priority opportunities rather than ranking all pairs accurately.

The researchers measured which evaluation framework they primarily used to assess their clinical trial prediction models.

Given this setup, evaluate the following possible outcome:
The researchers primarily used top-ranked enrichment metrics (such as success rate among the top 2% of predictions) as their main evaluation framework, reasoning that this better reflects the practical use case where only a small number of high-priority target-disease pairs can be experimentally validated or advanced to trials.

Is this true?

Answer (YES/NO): YES